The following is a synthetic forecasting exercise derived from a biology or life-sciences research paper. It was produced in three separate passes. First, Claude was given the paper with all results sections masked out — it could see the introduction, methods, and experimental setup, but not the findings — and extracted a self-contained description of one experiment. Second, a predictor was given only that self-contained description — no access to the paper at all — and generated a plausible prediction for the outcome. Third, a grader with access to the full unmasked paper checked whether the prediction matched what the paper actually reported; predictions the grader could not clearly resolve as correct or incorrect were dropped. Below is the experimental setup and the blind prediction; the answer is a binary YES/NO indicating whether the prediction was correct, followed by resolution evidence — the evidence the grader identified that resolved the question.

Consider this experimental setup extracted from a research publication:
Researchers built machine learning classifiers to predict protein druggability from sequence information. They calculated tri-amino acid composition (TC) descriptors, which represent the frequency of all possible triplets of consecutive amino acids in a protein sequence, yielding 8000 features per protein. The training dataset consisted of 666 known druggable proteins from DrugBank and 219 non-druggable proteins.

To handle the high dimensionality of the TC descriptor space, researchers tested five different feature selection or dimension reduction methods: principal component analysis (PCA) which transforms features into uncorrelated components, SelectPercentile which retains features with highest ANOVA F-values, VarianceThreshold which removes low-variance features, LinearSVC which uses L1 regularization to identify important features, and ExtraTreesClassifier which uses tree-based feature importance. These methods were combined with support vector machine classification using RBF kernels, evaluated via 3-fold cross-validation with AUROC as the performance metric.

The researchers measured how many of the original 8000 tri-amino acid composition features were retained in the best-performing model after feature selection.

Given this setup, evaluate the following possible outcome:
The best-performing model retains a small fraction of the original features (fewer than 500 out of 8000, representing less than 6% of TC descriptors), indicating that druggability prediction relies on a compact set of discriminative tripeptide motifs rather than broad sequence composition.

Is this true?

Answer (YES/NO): YES